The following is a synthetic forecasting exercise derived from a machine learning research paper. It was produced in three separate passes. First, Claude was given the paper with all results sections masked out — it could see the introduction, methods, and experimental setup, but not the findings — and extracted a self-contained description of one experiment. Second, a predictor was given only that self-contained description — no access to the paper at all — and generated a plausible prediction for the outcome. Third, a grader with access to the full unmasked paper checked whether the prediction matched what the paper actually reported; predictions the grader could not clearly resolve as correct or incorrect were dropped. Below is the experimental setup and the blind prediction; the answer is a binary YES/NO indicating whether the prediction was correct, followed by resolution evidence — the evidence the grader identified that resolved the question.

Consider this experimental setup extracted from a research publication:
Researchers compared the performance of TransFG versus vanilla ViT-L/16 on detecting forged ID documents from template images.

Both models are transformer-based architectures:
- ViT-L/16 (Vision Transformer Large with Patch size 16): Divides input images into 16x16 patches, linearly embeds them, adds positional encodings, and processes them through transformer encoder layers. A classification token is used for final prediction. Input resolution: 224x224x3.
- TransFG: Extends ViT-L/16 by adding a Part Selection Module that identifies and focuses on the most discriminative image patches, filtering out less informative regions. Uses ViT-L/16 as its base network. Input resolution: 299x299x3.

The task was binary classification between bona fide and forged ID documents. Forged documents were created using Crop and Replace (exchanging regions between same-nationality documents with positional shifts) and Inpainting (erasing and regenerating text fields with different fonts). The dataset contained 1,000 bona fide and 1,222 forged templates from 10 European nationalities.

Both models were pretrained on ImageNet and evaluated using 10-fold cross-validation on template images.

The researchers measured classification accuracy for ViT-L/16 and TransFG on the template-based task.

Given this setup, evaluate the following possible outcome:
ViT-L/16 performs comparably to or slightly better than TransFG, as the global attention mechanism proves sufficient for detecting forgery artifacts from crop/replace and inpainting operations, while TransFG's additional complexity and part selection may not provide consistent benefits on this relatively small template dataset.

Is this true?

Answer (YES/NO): NO